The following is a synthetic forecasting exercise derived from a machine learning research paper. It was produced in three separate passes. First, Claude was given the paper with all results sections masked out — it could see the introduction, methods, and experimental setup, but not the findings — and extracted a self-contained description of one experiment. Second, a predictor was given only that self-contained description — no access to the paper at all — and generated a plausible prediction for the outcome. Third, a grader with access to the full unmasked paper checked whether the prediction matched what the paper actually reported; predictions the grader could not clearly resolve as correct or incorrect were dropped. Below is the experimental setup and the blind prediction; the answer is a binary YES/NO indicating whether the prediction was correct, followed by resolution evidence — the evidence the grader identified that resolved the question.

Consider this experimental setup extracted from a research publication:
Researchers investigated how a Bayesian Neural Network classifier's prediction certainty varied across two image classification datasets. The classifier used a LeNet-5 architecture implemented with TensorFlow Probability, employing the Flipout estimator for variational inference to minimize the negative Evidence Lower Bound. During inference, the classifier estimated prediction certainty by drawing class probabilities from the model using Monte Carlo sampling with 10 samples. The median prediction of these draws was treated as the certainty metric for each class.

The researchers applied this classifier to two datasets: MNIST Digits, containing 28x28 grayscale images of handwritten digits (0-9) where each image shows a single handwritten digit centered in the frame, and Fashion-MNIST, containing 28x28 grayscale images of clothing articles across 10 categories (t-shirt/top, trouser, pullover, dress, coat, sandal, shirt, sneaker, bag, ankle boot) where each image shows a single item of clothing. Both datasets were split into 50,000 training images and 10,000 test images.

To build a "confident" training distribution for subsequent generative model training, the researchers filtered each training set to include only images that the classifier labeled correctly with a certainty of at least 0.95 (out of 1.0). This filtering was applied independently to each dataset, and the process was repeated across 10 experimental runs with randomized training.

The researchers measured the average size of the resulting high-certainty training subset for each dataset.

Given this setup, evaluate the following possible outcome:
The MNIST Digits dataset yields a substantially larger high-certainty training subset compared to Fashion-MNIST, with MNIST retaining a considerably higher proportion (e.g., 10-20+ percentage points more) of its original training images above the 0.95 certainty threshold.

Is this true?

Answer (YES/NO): YES